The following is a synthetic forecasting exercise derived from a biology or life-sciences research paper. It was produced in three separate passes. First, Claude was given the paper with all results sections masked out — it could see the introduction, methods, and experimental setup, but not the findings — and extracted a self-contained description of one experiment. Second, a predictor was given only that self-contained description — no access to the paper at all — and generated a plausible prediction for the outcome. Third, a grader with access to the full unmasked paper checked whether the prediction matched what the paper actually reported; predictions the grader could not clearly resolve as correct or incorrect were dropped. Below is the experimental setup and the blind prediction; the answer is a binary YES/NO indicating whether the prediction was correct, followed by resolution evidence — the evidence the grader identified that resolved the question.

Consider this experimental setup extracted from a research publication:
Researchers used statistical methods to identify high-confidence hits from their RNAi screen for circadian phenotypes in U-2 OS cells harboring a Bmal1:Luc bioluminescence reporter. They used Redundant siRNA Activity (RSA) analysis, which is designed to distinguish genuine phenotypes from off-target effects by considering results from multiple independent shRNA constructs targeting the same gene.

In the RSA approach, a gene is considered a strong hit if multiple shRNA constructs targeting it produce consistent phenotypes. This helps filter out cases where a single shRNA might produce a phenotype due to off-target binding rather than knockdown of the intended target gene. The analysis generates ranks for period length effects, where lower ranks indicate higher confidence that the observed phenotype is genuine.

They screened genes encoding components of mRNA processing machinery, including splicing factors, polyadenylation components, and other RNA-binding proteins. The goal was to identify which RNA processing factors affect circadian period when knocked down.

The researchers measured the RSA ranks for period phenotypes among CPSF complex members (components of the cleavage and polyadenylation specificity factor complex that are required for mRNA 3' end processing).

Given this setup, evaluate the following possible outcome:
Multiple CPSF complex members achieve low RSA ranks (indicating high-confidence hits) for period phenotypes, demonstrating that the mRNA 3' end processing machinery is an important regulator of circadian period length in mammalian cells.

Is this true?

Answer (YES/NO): YES